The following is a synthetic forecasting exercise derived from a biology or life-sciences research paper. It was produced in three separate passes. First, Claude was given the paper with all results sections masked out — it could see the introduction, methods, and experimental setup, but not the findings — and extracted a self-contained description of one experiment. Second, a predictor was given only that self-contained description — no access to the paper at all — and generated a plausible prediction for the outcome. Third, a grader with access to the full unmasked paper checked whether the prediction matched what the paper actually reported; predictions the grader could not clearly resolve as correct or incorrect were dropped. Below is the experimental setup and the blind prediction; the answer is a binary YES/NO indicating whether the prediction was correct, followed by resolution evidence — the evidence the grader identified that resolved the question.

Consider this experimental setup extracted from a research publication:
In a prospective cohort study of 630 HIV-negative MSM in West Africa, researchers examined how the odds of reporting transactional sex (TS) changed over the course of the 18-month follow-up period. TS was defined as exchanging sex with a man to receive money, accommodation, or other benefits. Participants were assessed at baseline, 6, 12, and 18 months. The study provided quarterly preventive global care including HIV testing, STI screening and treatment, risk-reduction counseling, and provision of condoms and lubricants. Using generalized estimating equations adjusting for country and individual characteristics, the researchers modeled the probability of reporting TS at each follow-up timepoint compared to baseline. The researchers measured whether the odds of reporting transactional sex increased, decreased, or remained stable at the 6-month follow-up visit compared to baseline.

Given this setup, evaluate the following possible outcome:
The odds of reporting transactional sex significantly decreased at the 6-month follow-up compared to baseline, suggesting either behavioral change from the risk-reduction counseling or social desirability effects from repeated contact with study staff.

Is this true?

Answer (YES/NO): YES